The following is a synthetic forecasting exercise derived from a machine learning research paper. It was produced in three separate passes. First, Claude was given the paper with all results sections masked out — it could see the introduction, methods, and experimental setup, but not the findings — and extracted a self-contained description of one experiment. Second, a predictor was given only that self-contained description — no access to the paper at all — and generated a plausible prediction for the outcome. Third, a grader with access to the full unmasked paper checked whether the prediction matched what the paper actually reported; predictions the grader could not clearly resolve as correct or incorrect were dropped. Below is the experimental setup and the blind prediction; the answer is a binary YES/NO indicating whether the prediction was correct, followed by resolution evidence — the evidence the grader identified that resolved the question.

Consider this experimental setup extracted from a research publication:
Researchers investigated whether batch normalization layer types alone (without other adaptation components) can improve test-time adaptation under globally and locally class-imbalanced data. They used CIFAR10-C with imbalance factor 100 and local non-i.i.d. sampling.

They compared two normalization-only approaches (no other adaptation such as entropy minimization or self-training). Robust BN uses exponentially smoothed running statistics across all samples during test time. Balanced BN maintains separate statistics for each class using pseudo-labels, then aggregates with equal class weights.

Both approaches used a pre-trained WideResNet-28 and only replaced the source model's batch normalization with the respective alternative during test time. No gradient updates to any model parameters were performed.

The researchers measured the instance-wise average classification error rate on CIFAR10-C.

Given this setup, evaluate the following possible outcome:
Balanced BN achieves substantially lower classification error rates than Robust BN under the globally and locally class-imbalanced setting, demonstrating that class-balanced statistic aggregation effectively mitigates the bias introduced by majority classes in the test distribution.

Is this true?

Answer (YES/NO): YES